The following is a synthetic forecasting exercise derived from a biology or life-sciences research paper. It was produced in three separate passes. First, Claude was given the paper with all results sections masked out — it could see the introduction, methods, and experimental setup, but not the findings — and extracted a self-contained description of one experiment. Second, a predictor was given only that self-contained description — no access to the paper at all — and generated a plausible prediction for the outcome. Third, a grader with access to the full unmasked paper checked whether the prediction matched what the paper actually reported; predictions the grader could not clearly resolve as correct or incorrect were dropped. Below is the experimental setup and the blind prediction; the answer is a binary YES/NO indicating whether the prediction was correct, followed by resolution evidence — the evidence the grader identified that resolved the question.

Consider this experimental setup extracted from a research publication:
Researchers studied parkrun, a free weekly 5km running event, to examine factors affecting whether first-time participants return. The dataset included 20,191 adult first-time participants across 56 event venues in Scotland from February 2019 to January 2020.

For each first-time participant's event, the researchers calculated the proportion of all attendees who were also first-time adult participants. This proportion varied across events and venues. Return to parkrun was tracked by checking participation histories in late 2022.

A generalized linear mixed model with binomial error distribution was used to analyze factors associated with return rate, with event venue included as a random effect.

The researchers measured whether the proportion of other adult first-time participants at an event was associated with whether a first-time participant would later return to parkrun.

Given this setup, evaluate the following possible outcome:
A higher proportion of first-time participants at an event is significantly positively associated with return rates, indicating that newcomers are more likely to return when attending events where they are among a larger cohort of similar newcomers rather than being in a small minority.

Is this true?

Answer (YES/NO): YES